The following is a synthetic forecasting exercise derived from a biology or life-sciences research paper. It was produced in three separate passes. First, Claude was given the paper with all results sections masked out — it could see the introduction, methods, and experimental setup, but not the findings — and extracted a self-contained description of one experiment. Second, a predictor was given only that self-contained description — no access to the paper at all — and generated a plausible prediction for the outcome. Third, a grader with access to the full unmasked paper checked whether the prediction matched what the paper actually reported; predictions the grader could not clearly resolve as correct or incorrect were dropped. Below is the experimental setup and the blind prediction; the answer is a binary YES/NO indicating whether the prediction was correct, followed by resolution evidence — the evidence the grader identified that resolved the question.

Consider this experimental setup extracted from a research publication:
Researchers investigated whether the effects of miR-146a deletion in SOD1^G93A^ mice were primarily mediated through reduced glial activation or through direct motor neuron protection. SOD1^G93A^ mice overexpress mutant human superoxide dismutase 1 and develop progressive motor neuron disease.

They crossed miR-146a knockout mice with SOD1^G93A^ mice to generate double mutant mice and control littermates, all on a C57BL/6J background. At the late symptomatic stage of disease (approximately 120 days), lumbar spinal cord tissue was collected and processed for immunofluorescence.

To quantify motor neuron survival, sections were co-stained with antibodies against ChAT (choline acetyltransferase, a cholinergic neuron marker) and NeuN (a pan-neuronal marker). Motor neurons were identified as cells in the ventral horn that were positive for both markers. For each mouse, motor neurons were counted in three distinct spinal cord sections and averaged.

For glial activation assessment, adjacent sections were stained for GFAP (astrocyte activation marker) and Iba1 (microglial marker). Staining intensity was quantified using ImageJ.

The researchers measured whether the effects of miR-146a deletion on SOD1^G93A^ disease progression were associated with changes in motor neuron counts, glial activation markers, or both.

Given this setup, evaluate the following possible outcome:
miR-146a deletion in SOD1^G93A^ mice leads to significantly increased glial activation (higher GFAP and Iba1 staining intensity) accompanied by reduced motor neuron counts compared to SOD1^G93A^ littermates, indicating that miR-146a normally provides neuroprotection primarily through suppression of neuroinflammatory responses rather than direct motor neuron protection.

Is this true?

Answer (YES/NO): NO